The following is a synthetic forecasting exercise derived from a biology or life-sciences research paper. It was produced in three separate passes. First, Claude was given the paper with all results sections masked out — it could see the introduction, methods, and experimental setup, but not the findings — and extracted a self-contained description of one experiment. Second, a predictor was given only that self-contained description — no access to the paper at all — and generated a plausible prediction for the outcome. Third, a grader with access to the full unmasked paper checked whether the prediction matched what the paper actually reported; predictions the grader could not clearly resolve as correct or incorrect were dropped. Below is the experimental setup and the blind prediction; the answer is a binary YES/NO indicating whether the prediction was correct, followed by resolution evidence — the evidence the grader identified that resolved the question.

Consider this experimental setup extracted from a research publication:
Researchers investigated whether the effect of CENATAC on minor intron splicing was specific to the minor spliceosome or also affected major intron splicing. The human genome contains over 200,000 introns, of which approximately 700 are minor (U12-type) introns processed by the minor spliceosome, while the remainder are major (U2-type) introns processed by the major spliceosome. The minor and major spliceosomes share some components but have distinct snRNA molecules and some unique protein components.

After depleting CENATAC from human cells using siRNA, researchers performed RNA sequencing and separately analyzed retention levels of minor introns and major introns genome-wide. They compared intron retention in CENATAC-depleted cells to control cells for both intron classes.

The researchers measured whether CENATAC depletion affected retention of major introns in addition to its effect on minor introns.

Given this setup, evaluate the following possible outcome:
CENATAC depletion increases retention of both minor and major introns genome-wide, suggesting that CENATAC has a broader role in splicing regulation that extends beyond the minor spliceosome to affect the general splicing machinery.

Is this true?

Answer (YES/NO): NO